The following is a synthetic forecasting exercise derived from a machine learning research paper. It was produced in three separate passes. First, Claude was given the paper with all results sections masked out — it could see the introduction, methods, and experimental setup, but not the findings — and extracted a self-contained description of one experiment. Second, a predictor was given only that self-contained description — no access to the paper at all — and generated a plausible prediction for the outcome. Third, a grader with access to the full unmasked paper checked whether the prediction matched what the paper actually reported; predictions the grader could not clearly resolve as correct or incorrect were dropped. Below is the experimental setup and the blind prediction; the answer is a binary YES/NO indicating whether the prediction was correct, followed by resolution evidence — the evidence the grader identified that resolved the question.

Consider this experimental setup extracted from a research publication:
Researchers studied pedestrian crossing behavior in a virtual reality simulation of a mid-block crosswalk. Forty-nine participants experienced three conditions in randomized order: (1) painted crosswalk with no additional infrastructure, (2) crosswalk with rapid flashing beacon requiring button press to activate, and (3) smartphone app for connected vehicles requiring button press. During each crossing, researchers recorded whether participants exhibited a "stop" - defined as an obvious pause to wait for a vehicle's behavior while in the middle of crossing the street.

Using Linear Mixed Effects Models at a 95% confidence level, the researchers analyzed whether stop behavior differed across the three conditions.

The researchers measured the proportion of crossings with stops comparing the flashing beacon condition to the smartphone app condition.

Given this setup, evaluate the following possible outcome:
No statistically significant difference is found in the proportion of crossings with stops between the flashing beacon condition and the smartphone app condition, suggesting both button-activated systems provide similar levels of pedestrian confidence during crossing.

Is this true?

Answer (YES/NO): YES